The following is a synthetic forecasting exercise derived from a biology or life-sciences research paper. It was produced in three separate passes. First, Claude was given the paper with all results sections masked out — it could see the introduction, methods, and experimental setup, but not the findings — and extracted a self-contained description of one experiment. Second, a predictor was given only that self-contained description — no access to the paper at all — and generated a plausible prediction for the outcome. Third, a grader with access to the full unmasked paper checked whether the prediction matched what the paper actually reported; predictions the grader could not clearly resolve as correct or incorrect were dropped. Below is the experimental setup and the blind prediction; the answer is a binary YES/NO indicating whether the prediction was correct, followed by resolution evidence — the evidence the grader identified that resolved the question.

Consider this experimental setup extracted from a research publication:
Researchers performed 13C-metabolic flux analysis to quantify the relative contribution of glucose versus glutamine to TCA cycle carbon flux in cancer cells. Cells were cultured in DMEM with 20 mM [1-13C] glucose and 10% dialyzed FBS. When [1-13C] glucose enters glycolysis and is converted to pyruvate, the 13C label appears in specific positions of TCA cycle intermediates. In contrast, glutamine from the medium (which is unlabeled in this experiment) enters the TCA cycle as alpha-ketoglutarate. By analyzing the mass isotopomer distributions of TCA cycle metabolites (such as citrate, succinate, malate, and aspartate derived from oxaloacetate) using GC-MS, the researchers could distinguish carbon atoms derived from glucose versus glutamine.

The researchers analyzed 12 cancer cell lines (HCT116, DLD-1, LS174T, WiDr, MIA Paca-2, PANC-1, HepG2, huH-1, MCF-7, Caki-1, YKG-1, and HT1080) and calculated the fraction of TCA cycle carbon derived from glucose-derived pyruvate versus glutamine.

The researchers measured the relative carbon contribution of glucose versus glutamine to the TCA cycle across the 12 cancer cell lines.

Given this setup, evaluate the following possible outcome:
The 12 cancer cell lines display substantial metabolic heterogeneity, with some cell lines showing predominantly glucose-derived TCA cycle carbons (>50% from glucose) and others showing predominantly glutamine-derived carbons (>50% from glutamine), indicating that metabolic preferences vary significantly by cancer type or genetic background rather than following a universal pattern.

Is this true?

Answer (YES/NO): NO